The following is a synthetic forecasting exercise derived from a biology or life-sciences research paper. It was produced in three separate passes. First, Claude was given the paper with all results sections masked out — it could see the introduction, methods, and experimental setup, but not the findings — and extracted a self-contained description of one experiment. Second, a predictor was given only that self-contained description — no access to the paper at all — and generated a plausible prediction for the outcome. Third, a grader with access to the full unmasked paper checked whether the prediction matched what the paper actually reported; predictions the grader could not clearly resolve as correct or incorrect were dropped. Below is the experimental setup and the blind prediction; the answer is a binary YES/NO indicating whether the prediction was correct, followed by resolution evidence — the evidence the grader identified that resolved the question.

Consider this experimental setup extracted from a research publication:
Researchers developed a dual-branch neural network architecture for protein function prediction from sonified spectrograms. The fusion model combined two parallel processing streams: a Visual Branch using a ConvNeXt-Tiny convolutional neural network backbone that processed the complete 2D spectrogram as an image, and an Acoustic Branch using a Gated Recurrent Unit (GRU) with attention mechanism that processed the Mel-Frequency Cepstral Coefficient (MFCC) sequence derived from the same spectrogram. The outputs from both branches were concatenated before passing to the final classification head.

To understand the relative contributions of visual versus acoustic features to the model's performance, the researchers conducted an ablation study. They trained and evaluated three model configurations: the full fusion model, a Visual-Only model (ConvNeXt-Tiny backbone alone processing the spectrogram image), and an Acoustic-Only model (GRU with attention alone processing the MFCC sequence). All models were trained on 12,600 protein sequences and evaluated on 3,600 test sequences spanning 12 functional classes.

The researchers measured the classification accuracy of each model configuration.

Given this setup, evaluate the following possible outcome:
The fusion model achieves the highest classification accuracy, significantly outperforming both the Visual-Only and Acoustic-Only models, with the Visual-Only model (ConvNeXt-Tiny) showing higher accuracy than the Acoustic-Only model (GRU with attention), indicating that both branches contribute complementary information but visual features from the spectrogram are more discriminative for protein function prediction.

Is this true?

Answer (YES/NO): NO